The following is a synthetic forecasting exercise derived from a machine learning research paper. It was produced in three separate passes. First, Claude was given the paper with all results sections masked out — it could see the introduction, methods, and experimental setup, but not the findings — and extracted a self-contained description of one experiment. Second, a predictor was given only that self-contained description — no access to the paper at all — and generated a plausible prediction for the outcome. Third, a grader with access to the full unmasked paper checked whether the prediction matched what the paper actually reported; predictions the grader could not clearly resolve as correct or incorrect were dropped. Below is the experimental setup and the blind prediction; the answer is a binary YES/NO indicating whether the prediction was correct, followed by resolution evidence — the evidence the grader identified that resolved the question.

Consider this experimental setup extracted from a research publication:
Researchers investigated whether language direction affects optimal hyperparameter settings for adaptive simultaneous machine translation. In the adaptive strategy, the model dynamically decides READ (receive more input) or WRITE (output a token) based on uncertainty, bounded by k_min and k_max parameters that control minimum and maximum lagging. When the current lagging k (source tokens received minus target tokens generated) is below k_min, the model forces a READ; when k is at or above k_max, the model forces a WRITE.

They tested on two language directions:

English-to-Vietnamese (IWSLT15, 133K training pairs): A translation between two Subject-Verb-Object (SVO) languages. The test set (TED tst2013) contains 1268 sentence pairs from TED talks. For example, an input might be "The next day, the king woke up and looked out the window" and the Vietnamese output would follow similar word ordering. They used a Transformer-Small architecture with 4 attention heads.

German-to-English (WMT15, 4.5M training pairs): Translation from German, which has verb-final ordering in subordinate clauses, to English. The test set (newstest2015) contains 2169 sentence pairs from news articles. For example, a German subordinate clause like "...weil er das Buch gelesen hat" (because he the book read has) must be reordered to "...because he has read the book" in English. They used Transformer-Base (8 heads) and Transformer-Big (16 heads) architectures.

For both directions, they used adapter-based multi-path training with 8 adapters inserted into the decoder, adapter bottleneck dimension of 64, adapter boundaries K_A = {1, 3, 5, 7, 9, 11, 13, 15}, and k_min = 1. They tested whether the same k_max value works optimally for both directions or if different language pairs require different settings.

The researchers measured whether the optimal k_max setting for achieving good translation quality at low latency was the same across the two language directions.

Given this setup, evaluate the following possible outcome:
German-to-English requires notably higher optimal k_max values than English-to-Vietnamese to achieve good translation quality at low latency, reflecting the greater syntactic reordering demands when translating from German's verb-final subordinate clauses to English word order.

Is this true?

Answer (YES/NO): NO